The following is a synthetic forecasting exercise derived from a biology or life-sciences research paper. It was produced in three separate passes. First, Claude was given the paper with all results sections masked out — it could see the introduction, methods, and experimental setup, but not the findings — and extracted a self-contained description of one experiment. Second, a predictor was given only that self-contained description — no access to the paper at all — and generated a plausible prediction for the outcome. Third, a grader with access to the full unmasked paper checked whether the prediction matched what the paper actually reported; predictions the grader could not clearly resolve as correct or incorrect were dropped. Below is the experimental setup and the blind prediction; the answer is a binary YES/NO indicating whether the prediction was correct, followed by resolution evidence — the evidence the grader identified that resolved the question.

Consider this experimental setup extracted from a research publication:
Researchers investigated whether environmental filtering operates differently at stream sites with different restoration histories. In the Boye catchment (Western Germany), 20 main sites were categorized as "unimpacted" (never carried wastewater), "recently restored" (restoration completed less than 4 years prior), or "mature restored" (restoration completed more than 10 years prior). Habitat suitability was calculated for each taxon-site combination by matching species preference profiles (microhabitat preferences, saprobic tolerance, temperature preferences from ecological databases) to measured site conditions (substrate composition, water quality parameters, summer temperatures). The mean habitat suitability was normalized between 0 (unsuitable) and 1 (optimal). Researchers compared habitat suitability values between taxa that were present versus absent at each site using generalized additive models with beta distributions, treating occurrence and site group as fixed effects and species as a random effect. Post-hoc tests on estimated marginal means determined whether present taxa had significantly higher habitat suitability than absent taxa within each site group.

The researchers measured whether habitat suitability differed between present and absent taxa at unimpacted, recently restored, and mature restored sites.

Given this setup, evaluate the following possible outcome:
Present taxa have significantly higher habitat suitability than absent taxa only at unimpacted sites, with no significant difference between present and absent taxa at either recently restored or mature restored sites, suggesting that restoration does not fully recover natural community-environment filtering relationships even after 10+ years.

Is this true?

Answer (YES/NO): YES